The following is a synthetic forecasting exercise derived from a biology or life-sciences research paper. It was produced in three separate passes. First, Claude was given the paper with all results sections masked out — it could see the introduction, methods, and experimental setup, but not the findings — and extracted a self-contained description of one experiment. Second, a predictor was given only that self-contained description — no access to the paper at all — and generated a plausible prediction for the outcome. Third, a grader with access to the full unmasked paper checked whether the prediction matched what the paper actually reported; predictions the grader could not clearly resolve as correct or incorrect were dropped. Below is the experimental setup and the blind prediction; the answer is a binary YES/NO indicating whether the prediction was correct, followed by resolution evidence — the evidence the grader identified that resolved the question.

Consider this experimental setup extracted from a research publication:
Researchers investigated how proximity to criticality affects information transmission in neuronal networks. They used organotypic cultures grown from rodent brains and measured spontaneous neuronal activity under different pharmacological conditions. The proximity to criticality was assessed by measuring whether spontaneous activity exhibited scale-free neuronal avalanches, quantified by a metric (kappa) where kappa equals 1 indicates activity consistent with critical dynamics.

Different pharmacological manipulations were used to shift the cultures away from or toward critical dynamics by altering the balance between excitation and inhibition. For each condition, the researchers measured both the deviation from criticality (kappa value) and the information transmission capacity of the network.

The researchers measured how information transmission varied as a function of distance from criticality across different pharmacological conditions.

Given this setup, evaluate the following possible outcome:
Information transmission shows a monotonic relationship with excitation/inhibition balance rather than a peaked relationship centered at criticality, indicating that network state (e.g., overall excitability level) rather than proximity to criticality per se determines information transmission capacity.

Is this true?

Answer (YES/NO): NO